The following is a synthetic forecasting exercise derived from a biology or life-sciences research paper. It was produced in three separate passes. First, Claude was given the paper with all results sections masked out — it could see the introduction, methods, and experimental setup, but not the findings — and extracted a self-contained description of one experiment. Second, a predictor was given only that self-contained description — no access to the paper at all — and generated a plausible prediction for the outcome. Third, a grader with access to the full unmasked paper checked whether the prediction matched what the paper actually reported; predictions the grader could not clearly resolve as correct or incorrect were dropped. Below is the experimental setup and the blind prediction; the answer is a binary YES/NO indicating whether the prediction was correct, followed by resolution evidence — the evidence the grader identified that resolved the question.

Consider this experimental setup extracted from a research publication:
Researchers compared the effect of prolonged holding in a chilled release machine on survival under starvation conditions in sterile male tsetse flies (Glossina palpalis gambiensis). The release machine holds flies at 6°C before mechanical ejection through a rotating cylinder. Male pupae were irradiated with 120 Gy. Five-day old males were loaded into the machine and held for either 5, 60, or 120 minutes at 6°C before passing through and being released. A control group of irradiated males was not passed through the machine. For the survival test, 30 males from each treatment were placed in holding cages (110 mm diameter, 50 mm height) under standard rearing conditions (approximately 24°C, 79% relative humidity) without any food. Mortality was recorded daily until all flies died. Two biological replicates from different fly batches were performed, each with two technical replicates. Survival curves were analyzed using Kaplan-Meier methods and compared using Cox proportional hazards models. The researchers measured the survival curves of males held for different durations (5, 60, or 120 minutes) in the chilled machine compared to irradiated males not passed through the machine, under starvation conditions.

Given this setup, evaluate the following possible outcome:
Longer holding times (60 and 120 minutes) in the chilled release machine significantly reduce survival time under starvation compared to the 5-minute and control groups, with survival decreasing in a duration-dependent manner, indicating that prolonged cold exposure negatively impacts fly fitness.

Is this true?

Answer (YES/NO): NO